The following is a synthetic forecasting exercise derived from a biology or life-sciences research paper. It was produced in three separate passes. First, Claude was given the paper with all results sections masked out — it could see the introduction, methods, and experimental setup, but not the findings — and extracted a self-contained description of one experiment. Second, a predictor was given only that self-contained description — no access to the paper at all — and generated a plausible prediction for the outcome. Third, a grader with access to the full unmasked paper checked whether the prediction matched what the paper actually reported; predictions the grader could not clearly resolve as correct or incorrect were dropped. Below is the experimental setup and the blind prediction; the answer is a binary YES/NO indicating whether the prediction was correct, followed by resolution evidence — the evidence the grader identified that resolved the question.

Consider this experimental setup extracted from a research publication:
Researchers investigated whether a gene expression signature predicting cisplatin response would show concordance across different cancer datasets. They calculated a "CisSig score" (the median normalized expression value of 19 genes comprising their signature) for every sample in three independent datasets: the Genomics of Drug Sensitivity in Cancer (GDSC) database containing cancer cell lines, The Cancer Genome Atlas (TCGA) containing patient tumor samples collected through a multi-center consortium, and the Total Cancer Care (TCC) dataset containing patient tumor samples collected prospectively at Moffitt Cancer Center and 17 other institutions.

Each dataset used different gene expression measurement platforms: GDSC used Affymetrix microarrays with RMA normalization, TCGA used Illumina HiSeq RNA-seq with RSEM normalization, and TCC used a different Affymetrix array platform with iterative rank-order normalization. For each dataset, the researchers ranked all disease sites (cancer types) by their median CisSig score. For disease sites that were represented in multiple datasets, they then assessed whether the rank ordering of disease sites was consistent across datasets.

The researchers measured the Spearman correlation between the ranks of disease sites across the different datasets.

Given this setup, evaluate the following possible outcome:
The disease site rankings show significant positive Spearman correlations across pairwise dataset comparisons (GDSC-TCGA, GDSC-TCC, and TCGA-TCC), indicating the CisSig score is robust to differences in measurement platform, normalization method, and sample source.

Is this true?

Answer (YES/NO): YES